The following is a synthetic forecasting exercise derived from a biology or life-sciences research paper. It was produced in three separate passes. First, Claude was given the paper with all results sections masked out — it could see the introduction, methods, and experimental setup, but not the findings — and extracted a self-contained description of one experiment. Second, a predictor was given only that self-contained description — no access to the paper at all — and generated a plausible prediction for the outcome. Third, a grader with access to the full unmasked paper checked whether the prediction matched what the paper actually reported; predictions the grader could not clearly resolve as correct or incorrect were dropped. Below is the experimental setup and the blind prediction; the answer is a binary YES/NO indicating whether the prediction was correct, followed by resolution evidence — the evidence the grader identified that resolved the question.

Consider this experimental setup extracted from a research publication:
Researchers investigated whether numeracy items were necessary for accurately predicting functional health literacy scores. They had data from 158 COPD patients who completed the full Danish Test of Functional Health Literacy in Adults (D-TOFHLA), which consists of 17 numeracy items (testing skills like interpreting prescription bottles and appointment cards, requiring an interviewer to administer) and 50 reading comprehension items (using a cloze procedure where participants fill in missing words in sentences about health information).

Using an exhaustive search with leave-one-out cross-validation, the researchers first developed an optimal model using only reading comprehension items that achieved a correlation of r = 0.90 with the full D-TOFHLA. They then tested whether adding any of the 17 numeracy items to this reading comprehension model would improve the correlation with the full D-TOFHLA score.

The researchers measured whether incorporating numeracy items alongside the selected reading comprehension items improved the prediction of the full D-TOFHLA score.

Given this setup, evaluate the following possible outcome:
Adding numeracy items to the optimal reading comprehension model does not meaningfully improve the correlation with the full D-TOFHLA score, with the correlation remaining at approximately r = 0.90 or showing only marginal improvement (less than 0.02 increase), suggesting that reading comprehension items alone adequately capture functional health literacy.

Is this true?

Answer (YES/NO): YES